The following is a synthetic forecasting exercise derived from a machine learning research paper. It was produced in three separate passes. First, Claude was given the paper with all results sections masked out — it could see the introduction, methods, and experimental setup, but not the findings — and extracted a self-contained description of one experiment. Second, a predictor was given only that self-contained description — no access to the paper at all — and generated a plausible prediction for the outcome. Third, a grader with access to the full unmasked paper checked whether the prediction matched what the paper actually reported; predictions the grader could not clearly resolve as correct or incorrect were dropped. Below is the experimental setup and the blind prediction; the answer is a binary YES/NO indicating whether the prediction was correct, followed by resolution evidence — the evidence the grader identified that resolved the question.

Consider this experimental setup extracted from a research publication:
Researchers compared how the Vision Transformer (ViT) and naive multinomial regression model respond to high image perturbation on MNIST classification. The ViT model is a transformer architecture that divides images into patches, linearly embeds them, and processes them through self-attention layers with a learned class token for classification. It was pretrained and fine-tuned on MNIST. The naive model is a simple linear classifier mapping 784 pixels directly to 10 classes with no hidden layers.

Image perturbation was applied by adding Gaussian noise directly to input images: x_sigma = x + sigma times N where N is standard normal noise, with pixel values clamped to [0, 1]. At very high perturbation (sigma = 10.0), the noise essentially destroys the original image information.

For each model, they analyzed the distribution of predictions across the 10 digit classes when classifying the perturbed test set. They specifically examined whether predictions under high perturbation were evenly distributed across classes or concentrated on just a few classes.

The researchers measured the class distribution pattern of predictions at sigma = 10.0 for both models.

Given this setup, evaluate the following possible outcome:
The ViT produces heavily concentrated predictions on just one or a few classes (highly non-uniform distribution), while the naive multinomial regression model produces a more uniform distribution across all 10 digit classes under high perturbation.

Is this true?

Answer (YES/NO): NO